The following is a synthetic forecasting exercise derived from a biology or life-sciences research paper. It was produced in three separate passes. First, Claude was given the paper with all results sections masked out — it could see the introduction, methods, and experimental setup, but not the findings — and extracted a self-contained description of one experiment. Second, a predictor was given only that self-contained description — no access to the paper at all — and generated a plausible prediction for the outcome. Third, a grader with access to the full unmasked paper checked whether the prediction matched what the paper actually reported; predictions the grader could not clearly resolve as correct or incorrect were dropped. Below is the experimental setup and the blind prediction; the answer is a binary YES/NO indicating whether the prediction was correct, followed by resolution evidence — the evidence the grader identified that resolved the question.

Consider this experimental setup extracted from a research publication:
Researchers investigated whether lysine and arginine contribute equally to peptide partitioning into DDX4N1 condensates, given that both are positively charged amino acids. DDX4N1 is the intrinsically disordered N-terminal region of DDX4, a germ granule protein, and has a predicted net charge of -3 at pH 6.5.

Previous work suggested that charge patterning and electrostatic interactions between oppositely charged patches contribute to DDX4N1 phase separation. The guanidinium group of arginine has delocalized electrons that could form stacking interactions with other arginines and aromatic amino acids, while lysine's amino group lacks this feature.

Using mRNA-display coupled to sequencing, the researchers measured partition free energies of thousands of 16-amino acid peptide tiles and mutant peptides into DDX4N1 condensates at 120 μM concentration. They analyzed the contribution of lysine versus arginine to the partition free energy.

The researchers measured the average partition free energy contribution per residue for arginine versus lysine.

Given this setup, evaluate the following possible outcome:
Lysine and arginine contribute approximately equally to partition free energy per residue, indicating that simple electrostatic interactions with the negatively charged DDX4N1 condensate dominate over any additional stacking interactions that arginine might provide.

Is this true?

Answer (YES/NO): NO